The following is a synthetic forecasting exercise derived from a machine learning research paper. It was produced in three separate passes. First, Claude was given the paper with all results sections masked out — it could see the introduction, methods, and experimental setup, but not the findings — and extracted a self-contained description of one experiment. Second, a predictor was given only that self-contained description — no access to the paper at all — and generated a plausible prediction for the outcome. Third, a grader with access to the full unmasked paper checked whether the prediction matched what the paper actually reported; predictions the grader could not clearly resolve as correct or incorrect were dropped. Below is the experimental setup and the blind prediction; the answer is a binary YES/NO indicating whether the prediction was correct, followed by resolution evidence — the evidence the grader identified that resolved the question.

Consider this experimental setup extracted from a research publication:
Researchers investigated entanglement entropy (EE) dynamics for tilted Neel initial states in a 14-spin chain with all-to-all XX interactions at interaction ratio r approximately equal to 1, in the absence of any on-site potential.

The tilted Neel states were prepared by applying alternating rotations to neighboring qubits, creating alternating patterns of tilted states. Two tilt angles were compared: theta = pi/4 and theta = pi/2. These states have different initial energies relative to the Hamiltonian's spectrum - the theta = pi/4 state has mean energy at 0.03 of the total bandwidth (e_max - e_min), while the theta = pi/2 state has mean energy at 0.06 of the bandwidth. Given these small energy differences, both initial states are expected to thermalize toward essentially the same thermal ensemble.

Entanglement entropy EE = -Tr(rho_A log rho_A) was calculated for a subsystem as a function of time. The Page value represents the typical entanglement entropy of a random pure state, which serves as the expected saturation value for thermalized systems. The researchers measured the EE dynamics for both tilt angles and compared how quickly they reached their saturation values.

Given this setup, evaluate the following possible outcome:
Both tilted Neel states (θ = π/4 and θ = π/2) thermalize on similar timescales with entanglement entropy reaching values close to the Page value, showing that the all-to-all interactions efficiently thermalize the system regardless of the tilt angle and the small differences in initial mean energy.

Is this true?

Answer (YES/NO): NO